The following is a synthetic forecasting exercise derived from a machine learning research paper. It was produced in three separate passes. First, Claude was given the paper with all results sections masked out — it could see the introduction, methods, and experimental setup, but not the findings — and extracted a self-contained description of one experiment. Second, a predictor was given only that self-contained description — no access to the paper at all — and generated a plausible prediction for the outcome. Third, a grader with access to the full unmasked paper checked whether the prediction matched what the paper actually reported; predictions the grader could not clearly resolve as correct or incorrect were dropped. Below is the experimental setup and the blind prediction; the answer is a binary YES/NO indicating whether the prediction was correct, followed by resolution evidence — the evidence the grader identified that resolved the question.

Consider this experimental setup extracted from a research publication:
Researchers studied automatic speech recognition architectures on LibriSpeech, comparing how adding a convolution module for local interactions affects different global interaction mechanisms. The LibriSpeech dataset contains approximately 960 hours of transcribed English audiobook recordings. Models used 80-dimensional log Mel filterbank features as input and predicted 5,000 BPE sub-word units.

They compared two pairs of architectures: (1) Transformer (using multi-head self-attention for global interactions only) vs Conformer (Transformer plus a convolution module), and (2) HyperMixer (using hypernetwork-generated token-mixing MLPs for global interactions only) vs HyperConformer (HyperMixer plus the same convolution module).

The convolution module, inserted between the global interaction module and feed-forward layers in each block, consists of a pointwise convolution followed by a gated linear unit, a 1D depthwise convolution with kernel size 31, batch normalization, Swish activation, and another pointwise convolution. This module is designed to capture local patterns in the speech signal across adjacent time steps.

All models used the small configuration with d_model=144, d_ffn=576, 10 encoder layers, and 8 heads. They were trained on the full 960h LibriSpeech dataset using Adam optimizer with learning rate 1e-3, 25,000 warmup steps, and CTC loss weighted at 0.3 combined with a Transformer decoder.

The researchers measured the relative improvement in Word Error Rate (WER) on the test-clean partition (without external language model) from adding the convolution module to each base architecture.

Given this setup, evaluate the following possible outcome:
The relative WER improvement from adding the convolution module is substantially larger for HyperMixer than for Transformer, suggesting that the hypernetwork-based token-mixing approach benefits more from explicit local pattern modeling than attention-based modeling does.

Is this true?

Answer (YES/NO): YES